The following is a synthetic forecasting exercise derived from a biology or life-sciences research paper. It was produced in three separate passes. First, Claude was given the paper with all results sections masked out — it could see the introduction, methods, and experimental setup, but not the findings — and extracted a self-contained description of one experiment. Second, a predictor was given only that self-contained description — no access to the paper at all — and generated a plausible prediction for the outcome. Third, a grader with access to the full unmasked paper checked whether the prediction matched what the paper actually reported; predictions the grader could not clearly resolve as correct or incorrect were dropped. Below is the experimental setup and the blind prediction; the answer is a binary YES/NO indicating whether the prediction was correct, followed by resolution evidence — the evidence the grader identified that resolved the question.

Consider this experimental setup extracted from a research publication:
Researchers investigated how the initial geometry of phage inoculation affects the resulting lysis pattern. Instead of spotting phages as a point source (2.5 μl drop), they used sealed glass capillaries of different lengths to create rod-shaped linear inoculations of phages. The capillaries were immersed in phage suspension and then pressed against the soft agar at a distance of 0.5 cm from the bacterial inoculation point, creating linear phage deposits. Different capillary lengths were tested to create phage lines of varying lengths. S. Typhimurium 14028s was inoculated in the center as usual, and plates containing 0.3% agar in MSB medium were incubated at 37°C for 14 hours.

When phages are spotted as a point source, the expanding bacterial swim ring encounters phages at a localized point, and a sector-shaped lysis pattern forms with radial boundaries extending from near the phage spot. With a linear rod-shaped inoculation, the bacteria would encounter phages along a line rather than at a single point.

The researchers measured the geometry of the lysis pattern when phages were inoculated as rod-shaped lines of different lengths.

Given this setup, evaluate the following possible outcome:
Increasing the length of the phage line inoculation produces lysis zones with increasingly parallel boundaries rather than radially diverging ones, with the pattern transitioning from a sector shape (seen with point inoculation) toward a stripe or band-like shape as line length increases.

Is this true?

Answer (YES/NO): NO